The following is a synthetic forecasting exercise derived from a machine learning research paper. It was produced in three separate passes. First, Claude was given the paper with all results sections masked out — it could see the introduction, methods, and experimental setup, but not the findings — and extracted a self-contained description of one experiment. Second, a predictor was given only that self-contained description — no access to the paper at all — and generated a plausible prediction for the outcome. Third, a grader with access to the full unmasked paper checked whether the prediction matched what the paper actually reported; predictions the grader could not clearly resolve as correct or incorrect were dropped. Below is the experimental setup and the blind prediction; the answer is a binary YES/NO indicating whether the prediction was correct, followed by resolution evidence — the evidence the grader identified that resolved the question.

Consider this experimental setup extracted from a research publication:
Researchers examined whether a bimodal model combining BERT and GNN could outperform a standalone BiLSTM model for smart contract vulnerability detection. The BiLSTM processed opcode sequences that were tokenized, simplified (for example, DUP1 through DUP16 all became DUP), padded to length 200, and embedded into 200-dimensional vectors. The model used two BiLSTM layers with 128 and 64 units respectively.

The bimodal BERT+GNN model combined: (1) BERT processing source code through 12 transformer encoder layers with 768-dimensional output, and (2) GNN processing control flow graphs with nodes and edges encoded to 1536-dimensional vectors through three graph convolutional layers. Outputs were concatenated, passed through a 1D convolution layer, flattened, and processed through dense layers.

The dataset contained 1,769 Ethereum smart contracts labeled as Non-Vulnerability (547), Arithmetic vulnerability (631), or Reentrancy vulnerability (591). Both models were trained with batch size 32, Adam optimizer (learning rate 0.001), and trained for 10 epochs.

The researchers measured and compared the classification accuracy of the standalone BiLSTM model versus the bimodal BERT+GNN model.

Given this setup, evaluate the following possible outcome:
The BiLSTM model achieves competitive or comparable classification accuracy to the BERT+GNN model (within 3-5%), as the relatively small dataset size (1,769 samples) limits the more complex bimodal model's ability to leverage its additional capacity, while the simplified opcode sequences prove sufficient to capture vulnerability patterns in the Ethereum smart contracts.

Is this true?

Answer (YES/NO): NO